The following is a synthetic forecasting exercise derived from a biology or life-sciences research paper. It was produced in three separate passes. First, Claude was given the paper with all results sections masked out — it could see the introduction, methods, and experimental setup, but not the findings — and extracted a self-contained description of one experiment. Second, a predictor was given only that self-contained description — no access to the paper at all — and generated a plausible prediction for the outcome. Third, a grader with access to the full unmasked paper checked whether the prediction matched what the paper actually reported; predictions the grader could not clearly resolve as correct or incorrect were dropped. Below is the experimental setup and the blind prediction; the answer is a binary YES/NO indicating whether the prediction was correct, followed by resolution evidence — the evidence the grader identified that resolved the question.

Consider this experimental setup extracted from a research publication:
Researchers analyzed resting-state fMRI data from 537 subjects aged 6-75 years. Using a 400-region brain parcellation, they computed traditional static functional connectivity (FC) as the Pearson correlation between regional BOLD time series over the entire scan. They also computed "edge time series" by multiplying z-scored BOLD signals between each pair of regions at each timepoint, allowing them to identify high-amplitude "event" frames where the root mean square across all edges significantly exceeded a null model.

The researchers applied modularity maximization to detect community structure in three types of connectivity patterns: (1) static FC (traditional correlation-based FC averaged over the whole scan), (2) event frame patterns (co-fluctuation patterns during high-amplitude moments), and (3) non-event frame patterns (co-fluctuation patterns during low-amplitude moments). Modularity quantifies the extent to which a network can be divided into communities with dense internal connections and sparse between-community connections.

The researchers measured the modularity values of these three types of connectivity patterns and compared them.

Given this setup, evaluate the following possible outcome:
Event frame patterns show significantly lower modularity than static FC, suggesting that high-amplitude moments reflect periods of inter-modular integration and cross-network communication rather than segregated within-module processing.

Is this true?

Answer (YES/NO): NO